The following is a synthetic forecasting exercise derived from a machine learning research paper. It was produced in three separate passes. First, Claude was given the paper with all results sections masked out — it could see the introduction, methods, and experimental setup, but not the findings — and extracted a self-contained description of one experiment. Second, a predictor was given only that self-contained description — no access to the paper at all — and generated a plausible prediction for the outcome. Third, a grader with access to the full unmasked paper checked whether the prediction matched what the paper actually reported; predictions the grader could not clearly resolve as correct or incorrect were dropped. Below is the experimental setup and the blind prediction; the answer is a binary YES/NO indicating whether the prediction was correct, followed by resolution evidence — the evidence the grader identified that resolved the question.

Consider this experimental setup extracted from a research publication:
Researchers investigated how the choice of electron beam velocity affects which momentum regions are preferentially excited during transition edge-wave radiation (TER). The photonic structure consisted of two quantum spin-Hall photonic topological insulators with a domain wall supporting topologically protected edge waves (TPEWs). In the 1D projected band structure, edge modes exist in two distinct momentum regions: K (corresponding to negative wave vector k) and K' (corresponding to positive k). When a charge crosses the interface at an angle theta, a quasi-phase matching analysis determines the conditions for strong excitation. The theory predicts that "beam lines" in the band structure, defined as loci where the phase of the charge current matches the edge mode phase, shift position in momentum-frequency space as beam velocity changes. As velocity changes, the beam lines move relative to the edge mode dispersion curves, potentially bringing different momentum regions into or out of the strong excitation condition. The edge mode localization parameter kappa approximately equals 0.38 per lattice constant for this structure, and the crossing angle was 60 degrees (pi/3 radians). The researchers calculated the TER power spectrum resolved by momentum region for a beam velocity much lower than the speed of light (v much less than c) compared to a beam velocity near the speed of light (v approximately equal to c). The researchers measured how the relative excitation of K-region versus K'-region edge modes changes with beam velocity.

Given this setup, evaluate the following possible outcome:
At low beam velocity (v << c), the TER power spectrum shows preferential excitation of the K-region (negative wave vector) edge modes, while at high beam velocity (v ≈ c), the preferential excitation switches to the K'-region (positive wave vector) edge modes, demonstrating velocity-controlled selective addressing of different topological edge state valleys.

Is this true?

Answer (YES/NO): YES